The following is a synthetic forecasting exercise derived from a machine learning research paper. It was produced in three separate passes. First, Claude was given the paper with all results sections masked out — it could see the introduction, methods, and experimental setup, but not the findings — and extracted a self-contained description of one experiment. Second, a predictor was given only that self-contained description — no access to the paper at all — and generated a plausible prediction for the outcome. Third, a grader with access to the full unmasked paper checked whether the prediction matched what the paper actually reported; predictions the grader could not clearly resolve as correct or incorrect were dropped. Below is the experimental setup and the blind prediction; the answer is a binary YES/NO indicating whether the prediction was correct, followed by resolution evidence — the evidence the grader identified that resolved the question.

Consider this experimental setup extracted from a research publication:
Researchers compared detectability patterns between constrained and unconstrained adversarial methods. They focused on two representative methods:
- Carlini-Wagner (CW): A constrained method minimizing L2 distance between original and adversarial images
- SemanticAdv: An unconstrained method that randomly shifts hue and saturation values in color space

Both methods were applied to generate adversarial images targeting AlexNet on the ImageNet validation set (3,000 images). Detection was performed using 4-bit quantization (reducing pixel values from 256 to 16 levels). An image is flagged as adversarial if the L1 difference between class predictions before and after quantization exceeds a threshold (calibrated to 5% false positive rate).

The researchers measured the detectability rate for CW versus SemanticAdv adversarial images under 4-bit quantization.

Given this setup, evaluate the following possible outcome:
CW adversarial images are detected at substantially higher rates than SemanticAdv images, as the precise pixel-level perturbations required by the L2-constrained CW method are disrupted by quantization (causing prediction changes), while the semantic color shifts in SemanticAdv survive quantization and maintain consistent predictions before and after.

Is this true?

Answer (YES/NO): YES